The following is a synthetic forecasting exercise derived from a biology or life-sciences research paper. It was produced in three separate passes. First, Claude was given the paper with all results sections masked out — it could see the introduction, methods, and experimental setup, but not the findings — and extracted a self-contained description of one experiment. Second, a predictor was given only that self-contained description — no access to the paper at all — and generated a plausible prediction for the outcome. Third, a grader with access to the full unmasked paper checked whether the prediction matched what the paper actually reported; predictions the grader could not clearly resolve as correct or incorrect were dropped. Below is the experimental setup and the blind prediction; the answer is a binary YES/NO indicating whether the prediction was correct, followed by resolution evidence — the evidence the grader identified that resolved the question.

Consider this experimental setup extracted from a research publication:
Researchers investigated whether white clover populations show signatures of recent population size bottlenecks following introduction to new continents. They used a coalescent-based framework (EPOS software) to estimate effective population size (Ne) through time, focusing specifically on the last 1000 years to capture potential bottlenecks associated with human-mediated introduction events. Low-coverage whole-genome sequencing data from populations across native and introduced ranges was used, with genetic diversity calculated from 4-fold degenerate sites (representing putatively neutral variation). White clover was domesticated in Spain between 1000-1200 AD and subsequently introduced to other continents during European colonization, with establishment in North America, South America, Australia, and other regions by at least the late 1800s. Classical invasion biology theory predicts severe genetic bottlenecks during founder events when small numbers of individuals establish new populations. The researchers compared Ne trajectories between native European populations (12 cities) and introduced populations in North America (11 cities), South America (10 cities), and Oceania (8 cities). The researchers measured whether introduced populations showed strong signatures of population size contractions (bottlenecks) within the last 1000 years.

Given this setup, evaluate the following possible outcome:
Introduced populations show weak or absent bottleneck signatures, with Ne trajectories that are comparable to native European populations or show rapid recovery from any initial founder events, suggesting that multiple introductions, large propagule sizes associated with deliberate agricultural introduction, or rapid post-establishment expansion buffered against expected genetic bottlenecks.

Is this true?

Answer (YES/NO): YES